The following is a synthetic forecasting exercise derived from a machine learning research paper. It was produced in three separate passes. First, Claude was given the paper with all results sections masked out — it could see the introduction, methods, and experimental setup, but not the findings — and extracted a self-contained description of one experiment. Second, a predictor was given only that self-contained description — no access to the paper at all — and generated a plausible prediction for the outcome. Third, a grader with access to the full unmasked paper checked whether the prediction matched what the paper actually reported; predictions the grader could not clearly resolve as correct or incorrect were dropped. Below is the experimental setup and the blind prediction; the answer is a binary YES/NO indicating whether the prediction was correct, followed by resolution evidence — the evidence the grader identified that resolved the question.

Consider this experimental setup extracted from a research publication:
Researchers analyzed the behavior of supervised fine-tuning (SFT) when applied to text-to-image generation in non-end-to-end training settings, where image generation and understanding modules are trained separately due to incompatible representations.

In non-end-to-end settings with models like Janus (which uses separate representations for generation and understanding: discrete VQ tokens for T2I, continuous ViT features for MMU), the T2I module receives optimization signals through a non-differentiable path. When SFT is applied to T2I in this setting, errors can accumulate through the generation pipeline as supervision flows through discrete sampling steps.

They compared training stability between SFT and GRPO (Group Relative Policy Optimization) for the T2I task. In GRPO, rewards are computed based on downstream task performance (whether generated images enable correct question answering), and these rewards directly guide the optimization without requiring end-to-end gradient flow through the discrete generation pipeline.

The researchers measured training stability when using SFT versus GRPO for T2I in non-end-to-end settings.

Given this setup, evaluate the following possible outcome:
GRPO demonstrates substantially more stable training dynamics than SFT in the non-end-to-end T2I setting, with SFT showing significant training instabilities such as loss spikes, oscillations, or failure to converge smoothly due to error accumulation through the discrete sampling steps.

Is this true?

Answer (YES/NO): YES